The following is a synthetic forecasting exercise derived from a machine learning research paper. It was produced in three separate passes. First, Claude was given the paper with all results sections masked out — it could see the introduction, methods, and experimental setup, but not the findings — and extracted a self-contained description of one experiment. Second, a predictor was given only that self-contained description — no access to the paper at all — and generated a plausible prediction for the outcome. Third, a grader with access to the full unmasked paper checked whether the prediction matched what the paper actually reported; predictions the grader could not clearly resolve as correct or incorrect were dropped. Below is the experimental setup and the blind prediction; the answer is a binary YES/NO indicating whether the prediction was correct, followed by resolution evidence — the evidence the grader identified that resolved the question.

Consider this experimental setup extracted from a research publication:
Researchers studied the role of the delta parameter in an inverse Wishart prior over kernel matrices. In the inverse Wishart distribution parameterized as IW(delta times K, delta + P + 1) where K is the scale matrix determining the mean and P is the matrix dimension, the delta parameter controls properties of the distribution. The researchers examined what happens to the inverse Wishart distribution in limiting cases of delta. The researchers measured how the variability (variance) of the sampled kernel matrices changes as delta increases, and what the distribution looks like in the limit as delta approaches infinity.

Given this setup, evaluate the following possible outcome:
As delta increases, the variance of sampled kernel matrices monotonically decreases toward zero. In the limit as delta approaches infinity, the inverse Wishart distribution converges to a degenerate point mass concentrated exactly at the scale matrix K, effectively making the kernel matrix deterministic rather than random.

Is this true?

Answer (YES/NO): YES